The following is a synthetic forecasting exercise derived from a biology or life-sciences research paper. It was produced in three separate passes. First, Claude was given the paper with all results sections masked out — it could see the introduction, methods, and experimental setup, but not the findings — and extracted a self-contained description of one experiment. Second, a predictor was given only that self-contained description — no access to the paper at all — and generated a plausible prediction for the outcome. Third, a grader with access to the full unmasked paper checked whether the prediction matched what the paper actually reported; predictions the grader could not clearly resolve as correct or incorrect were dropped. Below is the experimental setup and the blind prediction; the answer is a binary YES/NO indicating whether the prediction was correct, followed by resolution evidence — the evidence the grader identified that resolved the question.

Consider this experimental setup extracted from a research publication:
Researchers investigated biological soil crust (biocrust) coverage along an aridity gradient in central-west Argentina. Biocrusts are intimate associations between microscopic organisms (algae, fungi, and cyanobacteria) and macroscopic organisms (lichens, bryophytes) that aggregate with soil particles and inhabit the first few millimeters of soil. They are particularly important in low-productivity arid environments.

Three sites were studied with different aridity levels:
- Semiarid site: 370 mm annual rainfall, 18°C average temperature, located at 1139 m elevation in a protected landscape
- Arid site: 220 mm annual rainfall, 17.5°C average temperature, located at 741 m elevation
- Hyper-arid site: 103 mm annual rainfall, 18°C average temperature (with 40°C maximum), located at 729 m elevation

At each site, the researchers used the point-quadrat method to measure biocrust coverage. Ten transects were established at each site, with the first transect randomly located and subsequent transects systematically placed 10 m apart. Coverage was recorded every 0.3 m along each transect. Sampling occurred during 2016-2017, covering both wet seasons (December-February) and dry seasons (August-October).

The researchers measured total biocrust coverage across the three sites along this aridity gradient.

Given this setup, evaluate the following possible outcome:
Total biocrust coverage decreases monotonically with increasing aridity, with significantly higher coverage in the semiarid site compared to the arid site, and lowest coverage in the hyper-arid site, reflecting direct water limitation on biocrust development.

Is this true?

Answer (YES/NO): NO